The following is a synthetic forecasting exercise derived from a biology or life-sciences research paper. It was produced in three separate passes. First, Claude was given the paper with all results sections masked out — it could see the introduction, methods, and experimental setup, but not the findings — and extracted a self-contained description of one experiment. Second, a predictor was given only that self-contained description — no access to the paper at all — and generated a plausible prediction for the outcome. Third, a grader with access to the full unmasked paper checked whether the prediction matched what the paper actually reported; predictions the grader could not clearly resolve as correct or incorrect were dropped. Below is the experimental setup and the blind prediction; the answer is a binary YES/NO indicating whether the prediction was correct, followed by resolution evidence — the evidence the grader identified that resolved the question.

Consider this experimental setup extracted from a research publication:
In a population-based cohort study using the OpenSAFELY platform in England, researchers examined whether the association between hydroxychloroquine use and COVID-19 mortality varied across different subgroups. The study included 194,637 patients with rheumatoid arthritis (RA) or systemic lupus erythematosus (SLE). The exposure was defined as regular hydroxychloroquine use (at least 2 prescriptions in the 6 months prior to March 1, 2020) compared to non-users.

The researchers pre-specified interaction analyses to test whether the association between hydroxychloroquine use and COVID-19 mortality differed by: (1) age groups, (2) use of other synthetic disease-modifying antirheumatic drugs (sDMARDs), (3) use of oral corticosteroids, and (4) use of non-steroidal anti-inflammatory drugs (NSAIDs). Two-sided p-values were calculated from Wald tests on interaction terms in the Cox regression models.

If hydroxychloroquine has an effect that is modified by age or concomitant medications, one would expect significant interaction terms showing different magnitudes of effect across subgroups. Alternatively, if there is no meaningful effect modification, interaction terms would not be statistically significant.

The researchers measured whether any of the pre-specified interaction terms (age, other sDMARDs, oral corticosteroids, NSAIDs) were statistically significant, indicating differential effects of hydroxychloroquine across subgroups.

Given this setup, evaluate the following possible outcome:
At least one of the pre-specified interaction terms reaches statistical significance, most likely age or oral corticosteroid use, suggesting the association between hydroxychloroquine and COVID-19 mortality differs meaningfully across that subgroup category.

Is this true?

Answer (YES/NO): NO